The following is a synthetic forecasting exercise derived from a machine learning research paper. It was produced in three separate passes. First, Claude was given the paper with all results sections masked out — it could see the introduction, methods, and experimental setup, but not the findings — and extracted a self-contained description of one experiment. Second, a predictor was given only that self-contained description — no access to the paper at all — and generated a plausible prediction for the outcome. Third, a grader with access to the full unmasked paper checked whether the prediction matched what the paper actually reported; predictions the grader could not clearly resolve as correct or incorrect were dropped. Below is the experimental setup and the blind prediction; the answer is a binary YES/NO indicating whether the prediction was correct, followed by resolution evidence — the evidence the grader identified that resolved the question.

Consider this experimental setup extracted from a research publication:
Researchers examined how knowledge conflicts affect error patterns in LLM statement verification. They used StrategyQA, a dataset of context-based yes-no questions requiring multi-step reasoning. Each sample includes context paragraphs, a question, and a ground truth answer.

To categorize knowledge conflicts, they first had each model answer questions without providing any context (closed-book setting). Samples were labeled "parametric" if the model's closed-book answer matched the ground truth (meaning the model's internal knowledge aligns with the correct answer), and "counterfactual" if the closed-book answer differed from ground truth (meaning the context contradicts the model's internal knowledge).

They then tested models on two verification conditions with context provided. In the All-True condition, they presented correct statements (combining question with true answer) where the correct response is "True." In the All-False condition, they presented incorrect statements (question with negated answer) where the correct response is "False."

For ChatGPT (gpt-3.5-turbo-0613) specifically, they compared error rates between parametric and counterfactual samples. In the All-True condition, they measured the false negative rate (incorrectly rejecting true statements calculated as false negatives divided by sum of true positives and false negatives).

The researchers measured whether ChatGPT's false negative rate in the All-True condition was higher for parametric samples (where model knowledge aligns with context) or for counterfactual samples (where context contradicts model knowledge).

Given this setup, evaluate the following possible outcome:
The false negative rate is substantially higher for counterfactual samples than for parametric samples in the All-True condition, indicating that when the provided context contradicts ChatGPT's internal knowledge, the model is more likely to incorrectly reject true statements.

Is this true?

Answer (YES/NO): YES